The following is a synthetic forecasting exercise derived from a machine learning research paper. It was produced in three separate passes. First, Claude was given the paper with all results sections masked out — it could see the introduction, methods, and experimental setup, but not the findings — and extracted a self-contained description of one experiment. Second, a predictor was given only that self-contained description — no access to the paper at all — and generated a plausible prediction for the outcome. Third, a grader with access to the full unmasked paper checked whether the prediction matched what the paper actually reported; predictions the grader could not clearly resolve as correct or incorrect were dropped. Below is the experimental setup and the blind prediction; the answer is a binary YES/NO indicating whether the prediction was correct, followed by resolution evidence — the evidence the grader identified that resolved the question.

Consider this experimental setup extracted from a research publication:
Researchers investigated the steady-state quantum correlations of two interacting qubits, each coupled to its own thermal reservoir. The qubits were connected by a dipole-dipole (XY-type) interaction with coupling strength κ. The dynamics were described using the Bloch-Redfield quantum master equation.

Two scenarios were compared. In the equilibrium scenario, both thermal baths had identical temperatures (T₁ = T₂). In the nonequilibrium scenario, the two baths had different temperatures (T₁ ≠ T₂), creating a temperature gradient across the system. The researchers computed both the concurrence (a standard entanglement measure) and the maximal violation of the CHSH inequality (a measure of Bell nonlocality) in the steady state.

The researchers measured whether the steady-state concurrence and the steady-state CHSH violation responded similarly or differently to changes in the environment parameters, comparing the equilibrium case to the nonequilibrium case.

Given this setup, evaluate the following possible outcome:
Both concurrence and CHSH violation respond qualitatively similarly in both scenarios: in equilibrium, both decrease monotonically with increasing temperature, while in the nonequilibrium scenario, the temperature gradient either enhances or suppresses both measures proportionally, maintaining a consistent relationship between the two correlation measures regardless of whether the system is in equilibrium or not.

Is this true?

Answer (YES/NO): NO